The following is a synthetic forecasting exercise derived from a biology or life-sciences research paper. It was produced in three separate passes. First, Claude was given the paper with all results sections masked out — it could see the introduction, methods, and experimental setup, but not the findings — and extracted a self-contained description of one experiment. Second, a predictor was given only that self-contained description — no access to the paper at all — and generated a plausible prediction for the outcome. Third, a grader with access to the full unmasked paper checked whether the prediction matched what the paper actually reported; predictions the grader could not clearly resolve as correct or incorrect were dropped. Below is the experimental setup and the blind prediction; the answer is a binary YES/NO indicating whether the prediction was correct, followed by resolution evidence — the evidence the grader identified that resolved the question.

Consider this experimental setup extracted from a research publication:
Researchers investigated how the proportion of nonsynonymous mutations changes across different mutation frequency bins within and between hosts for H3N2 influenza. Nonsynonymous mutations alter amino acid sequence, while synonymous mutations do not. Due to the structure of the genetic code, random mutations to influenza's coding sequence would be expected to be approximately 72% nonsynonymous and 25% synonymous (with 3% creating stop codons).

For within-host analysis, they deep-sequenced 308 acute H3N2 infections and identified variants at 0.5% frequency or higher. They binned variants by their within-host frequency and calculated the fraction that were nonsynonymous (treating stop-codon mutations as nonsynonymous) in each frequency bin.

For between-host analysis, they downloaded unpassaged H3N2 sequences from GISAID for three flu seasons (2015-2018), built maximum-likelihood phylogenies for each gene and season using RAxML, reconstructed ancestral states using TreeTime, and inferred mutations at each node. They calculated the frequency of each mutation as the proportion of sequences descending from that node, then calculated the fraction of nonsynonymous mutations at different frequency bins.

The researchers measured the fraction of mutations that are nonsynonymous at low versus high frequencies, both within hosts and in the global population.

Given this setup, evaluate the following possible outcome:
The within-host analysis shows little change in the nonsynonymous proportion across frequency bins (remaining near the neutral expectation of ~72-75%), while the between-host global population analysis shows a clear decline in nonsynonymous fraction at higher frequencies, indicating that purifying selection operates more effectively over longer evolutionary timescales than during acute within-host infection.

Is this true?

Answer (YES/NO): NO